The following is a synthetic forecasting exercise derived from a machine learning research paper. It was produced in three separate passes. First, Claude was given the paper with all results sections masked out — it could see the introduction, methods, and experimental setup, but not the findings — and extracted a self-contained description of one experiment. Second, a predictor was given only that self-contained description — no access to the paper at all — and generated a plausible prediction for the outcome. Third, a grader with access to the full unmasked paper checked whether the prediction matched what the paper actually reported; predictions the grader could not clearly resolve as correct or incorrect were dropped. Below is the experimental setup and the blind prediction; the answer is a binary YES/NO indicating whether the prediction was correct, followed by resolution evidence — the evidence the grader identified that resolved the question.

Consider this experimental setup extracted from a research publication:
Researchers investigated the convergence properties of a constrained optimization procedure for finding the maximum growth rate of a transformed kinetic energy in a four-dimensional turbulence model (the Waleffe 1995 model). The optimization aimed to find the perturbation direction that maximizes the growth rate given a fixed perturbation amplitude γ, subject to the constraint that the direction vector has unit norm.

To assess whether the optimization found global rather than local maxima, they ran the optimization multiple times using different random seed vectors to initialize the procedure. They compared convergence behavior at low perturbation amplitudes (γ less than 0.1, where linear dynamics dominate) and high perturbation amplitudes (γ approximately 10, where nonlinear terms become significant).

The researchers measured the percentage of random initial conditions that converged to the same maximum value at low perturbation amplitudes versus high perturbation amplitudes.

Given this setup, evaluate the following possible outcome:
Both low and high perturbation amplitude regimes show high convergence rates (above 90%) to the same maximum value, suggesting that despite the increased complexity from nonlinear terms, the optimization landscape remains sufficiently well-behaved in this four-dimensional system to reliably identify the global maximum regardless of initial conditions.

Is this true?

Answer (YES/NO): NO